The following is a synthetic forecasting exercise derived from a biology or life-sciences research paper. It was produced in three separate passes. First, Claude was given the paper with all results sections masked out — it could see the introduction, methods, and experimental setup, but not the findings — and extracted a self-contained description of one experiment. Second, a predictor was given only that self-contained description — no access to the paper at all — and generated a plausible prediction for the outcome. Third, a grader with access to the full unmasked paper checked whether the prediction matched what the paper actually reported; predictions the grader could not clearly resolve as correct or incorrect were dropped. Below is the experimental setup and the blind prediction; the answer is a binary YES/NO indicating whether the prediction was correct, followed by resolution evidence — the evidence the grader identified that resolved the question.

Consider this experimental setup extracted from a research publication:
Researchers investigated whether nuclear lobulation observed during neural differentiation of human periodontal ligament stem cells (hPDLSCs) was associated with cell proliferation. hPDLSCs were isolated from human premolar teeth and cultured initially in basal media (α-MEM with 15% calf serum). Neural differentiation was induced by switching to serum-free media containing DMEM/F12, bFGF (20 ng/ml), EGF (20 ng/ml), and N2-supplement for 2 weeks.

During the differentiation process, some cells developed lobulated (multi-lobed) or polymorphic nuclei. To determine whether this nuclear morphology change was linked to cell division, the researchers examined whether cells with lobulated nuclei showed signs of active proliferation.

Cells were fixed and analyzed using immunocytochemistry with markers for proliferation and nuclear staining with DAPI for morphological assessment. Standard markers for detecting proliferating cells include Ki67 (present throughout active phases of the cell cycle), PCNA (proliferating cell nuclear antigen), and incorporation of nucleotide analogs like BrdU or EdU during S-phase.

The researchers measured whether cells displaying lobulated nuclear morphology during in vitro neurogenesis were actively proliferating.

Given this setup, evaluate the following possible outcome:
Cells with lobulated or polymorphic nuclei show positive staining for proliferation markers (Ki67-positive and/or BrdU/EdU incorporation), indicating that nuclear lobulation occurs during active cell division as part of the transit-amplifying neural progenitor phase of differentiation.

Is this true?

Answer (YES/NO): NO